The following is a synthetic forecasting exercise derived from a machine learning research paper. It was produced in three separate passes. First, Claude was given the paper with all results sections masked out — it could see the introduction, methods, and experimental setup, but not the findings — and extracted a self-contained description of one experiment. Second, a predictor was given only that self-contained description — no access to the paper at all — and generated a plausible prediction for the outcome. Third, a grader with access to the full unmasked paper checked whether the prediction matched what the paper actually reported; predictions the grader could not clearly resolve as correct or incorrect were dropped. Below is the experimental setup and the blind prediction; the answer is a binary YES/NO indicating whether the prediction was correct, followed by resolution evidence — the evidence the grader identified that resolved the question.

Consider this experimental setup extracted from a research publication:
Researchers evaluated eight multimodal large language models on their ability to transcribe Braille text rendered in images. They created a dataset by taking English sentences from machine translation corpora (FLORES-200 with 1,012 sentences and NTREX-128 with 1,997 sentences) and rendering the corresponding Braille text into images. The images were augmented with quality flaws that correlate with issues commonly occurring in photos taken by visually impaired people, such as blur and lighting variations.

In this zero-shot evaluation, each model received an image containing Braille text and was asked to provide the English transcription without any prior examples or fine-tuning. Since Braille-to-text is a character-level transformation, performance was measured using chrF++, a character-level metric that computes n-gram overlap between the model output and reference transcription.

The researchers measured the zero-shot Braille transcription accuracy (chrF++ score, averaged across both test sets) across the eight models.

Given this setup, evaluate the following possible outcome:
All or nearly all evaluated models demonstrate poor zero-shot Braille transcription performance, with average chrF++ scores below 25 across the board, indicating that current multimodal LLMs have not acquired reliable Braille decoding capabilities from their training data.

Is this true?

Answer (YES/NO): YES